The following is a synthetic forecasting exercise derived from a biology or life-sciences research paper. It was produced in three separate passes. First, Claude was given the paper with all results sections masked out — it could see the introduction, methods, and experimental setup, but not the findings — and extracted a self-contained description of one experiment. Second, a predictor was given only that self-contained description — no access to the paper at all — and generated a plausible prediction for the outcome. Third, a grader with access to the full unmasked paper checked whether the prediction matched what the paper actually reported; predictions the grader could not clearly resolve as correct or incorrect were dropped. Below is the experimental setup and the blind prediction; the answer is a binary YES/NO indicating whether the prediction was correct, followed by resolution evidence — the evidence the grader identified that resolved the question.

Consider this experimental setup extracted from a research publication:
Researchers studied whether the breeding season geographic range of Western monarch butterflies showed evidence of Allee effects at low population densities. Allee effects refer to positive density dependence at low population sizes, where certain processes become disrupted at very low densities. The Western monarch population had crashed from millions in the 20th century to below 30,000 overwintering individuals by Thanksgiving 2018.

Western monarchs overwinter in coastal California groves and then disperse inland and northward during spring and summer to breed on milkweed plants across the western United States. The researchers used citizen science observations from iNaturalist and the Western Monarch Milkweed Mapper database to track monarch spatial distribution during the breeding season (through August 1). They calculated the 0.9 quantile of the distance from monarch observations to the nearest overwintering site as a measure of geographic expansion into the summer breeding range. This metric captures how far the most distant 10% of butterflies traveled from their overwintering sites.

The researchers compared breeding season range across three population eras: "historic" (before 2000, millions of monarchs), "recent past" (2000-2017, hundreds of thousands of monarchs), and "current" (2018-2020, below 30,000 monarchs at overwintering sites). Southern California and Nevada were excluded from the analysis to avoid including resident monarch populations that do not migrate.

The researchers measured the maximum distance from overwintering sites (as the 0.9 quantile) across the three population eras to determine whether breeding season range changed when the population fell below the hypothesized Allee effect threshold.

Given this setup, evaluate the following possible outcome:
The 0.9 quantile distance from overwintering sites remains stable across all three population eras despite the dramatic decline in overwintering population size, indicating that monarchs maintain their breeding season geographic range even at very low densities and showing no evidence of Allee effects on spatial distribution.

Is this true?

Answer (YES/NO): NO